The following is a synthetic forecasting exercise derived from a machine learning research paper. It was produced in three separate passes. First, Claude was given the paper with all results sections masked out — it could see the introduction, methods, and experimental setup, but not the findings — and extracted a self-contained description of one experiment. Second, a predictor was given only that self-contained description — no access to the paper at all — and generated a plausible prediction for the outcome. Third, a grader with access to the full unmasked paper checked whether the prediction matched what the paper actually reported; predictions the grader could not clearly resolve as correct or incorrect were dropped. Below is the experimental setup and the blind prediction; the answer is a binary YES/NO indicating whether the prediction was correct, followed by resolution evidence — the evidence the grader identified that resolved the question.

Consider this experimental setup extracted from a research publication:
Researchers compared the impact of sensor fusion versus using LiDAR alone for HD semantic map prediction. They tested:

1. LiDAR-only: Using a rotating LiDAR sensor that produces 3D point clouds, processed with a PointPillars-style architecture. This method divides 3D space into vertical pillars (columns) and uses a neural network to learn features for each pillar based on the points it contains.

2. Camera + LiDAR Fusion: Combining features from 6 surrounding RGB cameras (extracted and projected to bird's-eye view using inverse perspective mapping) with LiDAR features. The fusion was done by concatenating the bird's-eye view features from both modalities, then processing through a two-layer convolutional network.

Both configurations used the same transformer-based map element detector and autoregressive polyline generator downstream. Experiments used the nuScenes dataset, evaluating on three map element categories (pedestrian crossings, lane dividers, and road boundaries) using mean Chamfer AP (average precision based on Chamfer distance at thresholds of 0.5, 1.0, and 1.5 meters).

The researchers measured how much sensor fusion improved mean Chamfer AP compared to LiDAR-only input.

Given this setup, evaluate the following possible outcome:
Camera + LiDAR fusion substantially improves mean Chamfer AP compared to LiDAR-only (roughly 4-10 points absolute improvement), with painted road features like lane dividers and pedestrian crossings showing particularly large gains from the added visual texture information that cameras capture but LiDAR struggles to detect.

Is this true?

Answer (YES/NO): NO